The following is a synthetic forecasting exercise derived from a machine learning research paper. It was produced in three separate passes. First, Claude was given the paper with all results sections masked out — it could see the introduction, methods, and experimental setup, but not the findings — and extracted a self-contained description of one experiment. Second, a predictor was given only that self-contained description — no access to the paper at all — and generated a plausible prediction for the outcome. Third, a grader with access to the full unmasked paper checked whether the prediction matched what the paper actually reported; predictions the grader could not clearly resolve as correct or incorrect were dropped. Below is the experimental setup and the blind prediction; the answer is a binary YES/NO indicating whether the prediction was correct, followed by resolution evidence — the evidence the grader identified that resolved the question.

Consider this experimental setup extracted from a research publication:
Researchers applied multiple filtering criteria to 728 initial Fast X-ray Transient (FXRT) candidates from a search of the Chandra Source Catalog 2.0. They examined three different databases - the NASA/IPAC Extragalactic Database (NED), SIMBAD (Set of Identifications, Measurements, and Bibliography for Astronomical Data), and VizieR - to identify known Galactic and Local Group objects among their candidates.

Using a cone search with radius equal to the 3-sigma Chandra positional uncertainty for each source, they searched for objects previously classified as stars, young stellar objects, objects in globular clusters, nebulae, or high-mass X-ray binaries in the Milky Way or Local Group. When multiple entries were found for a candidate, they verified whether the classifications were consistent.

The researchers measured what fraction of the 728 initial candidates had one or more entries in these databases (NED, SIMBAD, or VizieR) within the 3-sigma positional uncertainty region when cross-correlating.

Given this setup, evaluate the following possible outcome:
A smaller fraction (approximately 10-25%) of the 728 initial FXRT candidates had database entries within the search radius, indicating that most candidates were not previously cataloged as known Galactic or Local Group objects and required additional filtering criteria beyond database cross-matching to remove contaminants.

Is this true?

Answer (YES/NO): NO